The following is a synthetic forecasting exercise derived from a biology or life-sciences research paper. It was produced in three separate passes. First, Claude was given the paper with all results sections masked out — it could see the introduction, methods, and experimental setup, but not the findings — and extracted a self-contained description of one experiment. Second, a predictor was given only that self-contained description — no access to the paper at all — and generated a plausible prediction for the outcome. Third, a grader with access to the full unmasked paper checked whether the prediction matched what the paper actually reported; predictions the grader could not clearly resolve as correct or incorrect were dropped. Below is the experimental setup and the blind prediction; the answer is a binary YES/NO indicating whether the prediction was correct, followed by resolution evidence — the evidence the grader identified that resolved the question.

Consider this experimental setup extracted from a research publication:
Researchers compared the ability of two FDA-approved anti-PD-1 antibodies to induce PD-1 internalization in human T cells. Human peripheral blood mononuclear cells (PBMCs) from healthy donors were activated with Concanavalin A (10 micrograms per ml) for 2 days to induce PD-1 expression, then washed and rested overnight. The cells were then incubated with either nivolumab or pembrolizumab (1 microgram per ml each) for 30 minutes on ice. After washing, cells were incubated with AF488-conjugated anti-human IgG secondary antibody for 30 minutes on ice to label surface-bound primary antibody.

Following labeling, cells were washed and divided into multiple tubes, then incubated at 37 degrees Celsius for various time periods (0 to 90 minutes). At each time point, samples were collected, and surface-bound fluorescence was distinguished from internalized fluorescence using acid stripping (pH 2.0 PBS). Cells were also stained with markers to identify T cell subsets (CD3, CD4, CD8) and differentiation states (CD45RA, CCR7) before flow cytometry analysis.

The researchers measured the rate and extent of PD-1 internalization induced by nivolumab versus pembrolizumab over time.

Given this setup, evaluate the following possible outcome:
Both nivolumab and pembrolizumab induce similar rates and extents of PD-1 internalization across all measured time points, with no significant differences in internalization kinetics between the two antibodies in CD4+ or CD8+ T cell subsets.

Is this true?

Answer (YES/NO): NO